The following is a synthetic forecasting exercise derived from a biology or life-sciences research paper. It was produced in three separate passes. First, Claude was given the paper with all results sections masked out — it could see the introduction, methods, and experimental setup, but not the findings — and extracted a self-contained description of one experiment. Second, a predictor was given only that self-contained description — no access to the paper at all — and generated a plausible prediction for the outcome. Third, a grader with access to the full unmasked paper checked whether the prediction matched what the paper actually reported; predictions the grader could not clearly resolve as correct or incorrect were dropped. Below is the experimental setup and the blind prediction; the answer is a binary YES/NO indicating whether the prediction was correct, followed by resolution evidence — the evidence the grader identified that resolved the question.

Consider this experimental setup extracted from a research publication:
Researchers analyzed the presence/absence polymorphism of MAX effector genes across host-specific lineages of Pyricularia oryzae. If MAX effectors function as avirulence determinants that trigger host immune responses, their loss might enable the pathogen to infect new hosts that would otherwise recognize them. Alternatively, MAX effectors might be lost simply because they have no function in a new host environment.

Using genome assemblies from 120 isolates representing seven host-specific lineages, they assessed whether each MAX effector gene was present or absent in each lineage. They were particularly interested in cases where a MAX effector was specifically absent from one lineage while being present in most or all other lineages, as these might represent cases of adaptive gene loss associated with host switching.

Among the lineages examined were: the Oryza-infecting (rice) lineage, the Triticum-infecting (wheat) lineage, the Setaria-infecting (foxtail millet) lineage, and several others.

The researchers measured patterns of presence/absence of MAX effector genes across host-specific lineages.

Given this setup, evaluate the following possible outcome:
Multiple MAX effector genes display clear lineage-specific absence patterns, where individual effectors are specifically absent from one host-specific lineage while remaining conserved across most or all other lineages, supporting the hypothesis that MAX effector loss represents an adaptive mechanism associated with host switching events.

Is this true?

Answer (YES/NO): NO